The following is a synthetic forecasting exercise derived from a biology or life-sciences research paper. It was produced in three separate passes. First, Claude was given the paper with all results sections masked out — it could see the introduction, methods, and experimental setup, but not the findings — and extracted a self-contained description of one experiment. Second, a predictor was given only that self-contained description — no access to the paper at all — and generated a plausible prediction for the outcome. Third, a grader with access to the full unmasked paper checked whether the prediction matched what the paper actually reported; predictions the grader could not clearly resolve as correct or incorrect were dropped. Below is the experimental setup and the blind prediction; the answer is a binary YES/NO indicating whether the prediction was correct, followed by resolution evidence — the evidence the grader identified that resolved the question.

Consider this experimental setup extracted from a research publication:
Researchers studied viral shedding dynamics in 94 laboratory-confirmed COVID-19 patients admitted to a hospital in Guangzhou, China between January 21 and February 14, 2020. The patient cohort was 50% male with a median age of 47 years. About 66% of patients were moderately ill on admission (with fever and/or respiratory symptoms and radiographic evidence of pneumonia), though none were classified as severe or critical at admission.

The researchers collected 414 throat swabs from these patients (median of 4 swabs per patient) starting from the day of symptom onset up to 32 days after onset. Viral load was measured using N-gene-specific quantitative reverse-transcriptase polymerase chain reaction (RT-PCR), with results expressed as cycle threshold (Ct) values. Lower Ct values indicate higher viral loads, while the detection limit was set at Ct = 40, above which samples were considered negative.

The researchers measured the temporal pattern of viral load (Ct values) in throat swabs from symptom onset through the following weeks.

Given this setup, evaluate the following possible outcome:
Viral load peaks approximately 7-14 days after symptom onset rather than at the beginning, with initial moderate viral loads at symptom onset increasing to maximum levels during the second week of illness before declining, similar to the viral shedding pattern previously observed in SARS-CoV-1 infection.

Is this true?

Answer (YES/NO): NO